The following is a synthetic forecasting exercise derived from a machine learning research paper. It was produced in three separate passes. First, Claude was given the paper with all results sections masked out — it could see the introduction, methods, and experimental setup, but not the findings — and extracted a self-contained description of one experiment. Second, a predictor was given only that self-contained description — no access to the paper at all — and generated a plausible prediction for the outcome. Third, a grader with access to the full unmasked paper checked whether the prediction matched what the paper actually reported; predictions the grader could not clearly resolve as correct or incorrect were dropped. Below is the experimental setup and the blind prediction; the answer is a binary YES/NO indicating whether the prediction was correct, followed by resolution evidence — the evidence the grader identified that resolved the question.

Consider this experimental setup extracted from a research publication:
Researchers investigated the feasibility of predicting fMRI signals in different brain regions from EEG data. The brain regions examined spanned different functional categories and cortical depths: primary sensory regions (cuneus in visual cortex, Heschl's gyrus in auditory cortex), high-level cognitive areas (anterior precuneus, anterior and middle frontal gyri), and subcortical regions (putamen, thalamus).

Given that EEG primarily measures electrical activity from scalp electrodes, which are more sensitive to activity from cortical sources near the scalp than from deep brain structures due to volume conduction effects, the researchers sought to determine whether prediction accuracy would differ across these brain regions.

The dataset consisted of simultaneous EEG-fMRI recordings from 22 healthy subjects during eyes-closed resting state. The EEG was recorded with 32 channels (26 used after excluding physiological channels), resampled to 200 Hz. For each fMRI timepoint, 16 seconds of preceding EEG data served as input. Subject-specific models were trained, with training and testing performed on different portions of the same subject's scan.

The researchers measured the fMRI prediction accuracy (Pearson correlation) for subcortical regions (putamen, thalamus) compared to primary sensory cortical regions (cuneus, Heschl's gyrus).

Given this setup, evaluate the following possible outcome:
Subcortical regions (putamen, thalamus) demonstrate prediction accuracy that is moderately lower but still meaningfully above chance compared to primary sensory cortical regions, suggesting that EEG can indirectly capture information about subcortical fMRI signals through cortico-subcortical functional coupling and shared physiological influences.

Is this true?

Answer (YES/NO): YES